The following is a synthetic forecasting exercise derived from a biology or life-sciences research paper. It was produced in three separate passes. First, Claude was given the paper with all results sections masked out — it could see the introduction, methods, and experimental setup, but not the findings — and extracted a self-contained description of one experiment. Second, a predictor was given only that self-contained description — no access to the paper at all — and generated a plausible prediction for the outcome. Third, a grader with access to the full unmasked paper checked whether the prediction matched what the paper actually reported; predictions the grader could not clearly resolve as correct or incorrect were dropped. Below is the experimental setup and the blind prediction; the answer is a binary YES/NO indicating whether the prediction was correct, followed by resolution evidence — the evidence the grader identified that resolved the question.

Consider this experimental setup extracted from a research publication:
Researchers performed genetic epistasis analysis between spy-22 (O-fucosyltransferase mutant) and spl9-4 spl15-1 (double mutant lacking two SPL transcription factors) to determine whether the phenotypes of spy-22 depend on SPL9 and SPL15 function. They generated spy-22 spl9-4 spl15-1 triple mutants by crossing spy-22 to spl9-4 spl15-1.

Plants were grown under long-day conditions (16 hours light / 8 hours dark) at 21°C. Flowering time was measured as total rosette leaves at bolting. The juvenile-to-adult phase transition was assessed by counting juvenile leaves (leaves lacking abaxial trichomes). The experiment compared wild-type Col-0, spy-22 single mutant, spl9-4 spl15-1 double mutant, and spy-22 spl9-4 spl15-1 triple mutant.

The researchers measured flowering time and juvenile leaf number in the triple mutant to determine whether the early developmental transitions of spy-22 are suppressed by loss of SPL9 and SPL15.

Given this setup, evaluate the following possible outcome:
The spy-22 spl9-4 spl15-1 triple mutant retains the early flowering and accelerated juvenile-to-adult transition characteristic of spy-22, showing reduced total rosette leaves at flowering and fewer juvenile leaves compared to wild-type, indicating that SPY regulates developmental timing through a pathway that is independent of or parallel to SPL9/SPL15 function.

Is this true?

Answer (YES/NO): NO